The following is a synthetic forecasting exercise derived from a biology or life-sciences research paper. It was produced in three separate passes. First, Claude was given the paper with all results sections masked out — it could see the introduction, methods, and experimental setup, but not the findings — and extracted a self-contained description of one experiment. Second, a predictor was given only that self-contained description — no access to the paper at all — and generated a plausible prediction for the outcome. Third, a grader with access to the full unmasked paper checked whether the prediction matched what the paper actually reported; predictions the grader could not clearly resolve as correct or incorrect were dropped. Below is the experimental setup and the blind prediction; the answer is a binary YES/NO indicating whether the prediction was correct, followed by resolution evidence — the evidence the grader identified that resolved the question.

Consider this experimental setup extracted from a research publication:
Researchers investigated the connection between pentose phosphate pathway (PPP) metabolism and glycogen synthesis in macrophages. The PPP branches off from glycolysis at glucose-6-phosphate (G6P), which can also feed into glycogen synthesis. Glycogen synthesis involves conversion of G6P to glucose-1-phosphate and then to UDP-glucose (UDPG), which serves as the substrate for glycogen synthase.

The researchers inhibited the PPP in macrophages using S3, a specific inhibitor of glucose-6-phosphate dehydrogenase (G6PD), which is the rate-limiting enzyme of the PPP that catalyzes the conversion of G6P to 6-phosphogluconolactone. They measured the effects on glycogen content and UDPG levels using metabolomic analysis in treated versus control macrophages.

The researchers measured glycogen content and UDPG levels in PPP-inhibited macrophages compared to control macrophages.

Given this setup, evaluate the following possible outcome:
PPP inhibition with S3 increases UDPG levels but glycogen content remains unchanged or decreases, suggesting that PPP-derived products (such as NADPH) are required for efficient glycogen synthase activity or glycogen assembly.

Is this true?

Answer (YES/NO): NO